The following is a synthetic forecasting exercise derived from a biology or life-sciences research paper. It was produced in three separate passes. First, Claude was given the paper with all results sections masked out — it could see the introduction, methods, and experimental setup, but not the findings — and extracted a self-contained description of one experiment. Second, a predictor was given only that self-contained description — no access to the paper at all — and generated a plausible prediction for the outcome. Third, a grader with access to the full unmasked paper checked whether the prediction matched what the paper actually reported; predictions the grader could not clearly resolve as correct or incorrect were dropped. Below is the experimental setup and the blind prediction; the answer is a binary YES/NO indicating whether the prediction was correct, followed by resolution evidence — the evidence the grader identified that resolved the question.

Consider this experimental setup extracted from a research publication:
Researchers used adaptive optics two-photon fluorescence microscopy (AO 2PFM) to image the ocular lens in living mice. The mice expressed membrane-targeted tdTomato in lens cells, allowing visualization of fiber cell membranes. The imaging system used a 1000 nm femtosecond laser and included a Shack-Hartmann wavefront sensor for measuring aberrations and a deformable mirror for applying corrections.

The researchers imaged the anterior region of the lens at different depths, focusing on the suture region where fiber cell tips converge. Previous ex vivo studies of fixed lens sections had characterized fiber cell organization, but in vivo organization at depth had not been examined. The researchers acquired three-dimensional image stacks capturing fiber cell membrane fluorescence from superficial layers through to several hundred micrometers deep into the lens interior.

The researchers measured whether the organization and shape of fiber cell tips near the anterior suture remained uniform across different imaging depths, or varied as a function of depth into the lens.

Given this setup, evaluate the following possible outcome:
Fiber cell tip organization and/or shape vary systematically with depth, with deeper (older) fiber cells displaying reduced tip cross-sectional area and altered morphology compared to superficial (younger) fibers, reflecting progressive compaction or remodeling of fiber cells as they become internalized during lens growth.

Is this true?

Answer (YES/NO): NO